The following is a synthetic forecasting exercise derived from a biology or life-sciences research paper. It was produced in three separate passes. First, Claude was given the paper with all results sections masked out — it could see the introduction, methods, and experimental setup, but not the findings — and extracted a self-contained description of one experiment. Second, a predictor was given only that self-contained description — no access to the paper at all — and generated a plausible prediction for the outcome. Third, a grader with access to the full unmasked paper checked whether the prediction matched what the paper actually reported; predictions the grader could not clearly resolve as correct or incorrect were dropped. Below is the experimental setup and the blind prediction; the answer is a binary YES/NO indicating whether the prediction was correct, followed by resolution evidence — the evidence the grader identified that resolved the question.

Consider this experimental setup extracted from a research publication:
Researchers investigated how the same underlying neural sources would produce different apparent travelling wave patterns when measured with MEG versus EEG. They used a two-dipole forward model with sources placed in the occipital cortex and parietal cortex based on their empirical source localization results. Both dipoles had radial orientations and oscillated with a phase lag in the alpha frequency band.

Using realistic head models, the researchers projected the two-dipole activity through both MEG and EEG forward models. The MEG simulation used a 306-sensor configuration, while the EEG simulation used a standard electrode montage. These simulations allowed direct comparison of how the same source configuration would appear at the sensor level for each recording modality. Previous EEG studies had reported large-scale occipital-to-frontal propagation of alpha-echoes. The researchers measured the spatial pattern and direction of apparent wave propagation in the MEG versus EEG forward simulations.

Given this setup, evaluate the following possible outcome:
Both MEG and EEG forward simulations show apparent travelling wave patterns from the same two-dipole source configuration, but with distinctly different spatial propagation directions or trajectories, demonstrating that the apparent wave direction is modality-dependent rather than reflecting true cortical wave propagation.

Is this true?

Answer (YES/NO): YES